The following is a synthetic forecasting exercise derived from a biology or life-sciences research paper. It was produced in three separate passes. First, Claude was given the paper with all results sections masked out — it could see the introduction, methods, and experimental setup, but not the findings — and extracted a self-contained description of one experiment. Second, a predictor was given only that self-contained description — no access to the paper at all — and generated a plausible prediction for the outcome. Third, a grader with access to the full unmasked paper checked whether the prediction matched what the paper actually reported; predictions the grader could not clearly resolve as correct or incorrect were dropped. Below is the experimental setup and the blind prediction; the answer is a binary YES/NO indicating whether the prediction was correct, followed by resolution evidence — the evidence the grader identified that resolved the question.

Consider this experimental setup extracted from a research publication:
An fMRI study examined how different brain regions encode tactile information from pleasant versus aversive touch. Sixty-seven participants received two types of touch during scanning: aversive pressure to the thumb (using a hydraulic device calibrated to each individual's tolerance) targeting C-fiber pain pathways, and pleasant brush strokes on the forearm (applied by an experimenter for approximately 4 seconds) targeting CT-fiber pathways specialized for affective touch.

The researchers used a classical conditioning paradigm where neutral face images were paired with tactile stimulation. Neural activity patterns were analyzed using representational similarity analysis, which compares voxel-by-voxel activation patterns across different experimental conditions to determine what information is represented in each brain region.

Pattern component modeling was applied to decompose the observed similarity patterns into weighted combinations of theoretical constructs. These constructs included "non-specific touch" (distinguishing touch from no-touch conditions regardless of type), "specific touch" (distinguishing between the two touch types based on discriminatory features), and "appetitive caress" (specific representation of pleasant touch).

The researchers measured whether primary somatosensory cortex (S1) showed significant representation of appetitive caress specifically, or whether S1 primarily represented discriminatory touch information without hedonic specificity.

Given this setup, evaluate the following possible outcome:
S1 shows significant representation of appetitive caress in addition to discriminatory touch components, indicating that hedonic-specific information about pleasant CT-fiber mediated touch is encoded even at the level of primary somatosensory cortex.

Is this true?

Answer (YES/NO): NO